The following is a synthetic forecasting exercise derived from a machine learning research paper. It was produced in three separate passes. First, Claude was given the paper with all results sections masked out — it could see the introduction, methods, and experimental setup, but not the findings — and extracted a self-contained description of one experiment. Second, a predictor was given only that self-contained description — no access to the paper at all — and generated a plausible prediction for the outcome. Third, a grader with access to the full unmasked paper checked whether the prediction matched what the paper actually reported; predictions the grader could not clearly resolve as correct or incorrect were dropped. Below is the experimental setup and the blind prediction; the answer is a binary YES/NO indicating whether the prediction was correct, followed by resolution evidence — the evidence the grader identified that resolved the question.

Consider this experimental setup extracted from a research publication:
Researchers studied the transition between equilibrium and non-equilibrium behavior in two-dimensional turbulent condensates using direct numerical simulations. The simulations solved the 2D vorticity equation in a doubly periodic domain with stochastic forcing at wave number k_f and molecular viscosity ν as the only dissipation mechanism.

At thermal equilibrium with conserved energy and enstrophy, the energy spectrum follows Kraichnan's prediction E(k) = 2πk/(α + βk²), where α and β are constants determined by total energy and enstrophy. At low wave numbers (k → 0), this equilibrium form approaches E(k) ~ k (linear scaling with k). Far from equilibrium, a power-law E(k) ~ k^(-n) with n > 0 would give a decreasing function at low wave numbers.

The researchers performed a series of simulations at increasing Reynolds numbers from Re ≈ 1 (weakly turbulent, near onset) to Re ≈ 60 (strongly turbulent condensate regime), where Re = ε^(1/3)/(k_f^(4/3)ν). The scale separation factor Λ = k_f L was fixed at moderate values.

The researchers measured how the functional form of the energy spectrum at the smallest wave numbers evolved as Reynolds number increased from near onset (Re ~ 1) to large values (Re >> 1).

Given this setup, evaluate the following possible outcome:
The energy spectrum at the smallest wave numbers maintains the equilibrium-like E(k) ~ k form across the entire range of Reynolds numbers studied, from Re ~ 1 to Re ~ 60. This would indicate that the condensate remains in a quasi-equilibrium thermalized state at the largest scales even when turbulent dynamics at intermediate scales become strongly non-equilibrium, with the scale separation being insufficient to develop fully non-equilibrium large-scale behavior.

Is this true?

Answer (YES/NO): NO